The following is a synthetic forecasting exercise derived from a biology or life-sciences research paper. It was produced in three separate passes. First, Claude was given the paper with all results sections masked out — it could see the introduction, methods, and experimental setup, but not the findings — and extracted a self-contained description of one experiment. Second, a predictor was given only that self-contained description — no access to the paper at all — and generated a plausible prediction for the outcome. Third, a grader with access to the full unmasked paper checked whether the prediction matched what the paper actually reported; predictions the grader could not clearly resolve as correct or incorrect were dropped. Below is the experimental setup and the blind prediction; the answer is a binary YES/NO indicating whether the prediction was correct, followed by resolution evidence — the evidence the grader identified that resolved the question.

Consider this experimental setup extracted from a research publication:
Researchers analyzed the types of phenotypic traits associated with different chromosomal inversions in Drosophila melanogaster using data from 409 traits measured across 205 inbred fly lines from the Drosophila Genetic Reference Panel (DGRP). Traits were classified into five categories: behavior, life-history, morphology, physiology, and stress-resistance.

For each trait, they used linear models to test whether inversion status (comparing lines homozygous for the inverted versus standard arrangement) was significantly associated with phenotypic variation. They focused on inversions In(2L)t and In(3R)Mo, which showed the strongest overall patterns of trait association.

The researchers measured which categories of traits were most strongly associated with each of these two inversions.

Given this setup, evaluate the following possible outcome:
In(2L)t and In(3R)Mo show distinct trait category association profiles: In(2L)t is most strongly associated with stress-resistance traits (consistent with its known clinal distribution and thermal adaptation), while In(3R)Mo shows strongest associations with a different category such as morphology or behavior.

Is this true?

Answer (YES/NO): NO